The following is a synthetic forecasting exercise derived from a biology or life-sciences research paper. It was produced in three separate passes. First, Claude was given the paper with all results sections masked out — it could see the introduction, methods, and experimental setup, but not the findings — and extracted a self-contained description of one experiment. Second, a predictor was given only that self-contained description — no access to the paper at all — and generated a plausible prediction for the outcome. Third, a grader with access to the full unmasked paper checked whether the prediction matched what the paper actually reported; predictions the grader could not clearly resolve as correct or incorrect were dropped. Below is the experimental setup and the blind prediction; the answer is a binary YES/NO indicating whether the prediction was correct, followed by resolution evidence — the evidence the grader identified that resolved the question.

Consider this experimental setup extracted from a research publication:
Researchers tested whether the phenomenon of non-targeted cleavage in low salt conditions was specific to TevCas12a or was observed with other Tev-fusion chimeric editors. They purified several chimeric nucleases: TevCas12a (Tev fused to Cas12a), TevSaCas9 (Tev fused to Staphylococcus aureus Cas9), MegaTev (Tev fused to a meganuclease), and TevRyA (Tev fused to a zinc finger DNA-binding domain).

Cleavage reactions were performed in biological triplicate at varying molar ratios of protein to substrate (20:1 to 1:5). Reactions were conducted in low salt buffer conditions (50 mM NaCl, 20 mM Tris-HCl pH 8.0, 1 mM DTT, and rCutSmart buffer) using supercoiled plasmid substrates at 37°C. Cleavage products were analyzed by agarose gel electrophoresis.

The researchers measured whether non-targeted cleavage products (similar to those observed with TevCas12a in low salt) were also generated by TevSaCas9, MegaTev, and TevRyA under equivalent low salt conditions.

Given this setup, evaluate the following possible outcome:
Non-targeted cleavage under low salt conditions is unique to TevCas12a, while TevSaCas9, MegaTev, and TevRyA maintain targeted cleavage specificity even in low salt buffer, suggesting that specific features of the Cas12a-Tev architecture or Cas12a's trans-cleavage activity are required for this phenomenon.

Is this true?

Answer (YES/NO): NO